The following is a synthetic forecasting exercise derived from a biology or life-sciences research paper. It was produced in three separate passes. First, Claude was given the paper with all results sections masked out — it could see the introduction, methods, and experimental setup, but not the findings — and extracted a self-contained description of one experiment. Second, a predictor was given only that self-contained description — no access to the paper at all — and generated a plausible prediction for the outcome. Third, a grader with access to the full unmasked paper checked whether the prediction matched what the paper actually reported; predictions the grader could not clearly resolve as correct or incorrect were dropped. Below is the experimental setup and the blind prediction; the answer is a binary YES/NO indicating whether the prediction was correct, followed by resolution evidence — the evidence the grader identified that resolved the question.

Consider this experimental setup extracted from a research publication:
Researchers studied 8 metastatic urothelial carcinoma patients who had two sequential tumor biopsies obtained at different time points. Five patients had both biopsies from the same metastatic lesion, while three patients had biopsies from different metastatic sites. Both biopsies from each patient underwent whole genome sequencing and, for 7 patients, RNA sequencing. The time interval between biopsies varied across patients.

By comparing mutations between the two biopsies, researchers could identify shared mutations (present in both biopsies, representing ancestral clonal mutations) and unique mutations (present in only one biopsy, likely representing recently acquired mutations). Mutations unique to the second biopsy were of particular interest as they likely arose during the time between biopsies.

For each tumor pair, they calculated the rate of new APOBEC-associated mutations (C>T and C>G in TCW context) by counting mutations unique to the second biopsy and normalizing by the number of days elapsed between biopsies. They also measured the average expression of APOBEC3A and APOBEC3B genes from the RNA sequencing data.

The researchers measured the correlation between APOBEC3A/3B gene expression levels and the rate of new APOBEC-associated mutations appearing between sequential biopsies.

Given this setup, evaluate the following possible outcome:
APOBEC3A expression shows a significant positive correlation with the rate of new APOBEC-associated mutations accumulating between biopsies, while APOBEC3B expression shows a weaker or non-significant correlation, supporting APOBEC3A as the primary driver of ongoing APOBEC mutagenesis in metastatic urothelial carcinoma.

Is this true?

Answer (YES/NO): NO